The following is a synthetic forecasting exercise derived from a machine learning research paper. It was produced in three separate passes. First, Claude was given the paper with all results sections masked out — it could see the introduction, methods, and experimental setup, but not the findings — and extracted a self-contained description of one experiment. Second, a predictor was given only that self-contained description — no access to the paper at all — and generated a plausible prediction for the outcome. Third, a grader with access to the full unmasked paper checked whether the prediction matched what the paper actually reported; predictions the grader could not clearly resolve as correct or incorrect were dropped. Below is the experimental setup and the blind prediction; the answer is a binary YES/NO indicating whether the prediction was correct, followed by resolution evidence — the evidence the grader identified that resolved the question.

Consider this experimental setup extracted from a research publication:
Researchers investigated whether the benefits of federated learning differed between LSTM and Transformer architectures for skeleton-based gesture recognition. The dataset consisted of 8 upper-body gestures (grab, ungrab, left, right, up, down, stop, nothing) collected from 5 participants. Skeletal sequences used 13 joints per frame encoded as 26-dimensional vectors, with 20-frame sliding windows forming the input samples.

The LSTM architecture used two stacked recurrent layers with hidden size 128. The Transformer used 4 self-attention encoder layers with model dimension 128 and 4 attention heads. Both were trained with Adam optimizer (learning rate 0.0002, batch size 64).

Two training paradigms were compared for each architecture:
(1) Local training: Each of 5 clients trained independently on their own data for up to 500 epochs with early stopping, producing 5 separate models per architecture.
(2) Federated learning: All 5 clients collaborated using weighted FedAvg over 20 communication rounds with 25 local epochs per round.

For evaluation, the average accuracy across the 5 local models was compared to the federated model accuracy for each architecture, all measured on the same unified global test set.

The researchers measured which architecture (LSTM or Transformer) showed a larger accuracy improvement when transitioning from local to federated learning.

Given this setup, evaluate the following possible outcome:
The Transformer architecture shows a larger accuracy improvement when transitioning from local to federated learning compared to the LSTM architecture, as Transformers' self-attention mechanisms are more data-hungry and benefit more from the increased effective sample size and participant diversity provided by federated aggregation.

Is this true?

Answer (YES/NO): YES